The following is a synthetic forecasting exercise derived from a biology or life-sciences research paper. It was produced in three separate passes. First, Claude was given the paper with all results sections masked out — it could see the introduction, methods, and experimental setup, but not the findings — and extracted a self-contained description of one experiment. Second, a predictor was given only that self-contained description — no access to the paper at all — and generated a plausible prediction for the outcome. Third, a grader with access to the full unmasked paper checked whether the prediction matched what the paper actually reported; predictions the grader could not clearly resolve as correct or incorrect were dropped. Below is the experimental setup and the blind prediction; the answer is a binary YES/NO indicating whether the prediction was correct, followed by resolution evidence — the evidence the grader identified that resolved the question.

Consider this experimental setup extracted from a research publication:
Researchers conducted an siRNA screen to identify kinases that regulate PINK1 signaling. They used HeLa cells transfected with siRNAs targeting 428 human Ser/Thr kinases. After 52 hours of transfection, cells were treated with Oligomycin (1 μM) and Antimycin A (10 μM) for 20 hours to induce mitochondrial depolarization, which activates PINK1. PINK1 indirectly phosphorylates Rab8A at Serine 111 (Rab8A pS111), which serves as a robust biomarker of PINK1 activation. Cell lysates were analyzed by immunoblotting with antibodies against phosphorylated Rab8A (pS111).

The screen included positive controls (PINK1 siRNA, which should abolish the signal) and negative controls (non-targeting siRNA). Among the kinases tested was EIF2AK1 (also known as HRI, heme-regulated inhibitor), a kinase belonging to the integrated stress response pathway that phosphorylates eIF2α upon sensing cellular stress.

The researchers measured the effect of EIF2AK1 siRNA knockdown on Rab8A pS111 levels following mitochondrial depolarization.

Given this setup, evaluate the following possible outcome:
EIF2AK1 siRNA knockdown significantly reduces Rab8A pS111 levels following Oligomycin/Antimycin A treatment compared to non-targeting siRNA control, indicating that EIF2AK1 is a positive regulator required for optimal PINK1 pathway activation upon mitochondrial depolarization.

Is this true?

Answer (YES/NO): NO